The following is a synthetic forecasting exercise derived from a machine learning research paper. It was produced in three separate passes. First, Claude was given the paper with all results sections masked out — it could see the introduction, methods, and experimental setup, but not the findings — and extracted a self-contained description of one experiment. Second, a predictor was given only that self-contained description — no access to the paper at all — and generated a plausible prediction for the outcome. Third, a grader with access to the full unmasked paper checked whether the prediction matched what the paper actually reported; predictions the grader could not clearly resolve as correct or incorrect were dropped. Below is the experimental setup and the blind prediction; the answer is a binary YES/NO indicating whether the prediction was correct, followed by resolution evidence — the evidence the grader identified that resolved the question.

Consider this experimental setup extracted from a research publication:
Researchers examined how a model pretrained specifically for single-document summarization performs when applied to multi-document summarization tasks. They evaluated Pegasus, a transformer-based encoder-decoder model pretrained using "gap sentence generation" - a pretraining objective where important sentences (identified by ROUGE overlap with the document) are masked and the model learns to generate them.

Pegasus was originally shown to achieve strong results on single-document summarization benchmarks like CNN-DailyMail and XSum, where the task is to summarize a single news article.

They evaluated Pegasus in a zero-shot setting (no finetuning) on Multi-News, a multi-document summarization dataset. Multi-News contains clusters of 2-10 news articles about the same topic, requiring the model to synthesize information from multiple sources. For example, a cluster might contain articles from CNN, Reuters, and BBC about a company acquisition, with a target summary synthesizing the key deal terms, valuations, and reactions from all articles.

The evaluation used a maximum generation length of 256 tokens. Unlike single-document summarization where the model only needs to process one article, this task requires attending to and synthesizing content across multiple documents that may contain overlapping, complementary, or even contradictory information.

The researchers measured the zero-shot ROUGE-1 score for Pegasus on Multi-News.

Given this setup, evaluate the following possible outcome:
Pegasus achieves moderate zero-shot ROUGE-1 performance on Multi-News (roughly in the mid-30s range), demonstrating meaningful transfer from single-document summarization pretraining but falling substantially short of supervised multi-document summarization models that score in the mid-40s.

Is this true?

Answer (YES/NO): NO